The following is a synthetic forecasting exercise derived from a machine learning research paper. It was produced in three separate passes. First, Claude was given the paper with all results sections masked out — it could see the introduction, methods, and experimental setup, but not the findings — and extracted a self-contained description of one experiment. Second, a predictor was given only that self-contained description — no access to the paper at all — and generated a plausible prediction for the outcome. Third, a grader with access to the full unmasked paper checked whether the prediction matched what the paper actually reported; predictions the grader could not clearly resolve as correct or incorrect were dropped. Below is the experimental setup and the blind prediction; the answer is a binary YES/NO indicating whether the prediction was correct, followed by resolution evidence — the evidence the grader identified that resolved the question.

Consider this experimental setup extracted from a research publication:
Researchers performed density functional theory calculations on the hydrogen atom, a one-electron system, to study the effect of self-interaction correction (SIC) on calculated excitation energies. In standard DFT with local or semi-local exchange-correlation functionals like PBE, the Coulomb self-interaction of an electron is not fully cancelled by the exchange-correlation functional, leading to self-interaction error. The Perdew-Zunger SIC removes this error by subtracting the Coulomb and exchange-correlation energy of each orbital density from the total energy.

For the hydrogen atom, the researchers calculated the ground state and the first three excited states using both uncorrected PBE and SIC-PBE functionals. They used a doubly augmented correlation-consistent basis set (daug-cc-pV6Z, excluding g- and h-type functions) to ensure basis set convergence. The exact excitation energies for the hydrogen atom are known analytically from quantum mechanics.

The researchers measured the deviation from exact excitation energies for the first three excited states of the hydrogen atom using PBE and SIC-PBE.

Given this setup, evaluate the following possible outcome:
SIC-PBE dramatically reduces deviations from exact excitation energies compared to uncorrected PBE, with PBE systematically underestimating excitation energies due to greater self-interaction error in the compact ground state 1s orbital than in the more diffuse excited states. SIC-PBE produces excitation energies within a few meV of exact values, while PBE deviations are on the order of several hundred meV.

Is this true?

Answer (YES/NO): NO